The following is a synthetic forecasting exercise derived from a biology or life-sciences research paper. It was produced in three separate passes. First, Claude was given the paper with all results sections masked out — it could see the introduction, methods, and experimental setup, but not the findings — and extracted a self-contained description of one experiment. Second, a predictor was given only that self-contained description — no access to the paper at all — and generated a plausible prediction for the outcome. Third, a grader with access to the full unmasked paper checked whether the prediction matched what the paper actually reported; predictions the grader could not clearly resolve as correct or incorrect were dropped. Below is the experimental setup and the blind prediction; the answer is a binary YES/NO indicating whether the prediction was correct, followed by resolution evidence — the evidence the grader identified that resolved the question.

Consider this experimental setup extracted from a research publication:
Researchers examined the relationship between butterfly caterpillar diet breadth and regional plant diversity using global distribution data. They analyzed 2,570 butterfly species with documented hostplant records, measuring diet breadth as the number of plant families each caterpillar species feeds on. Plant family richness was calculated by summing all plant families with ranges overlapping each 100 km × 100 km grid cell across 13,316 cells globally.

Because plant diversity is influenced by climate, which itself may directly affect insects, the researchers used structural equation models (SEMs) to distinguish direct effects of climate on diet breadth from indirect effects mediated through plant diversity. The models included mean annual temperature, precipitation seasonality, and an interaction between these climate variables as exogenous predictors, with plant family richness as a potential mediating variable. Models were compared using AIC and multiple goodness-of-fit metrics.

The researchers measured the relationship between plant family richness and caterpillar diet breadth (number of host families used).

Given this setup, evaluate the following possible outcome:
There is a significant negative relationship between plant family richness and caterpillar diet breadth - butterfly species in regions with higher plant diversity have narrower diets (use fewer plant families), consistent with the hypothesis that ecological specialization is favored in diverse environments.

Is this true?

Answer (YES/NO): YES